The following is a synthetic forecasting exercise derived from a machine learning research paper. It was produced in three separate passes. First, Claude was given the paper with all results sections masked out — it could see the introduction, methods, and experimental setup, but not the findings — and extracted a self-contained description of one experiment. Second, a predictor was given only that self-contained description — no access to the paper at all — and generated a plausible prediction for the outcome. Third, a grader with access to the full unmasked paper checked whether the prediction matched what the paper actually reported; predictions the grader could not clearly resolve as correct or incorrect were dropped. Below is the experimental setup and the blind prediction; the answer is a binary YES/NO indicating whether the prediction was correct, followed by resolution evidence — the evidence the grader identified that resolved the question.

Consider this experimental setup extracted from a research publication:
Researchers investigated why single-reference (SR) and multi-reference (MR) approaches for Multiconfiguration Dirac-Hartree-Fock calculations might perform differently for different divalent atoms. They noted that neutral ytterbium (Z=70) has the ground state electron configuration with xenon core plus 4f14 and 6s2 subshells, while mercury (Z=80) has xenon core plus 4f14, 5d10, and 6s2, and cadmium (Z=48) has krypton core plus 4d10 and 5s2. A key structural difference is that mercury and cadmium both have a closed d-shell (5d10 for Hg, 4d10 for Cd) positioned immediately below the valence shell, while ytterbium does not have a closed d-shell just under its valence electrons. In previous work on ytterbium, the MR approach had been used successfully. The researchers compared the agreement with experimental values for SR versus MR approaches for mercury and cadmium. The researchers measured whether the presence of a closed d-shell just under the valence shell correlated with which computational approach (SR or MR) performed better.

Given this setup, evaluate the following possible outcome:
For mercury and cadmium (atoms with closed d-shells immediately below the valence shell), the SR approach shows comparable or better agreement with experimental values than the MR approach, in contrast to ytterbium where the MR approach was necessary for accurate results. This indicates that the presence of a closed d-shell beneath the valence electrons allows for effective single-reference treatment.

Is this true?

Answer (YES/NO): YES